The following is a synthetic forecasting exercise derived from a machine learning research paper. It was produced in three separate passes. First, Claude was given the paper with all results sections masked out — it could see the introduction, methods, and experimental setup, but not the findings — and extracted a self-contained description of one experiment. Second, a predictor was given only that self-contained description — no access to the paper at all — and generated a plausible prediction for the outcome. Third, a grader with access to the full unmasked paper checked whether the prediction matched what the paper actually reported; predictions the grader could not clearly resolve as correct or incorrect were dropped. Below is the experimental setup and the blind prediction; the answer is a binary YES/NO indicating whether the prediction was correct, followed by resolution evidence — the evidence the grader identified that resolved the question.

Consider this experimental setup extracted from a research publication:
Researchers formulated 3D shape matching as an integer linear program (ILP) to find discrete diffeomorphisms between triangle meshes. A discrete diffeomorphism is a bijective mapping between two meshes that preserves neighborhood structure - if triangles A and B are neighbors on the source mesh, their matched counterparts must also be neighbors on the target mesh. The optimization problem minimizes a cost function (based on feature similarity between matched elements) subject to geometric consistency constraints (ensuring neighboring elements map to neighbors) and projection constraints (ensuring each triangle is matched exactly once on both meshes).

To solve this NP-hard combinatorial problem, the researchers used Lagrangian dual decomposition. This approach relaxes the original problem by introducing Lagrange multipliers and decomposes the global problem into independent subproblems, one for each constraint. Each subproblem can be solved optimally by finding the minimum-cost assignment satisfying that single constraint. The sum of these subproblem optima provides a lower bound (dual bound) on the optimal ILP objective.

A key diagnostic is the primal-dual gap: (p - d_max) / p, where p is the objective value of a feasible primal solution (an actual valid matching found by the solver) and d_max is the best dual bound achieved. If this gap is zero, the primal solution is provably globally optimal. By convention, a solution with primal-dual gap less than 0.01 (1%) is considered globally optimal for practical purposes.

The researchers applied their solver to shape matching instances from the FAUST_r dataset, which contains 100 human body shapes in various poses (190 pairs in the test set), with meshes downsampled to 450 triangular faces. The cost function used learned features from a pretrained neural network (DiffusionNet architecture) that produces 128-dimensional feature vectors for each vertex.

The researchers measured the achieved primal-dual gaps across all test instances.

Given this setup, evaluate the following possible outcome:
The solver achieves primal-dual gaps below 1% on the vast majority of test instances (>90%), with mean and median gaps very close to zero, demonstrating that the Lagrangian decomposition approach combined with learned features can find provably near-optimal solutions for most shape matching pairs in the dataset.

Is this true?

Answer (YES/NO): YES